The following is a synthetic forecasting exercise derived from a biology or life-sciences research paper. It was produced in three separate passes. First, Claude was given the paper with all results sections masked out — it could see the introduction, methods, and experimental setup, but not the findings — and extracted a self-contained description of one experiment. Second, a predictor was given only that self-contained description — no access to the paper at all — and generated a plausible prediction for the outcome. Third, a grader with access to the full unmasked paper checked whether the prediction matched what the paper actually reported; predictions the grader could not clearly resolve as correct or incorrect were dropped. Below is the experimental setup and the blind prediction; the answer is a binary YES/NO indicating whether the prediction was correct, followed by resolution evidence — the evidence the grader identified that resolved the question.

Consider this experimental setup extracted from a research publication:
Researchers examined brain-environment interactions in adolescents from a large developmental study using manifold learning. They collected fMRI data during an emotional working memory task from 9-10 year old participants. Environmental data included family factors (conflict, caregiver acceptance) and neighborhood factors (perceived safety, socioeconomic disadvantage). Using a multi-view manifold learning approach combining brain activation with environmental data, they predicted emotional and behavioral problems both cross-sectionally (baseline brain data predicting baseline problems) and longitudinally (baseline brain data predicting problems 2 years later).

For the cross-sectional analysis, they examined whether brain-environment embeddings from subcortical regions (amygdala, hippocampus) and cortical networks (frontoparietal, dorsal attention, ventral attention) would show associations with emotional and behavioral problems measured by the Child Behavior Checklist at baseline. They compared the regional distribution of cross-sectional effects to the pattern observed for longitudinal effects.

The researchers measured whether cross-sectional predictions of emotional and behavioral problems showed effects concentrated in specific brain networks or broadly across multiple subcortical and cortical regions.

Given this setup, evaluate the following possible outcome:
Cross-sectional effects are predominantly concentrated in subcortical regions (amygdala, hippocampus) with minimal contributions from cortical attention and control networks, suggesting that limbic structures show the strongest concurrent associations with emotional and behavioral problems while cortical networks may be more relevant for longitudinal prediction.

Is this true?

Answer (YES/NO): NO